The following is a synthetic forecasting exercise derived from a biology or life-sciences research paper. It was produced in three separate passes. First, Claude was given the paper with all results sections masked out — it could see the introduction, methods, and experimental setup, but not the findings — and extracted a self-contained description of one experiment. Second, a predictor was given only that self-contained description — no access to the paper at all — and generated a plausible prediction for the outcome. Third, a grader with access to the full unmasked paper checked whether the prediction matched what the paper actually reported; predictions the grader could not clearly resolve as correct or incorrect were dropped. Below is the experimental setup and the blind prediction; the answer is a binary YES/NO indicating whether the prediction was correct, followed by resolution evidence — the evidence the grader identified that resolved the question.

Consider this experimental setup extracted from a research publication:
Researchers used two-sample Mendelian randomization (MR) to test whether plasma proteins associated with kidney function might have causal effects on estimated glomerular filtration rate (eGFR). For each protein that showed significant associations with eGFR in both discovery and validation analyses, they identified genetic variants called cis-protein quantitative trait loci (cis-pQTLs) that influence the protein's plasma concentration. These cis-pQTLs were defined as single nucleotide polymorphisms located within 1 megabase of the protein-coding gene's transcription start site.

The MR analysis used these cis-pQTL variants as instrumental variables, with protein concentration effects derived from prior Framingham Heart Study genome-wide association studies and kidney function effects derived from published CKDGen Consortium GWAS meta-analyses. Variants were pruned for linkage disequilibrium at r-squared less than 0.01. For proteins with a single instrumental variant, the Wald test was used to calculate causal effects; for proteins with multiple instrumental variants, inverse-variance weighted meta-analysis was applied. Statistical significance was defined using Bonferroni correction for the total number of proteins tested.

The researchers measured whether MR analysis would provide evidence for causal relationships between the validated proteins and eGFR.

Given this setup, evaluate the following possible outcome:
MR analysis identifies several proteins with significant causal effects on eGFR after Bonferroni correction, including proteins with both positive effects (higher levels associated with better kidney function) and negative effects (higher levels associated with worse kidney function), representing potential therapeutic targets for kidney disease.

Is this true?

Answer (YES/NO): NO